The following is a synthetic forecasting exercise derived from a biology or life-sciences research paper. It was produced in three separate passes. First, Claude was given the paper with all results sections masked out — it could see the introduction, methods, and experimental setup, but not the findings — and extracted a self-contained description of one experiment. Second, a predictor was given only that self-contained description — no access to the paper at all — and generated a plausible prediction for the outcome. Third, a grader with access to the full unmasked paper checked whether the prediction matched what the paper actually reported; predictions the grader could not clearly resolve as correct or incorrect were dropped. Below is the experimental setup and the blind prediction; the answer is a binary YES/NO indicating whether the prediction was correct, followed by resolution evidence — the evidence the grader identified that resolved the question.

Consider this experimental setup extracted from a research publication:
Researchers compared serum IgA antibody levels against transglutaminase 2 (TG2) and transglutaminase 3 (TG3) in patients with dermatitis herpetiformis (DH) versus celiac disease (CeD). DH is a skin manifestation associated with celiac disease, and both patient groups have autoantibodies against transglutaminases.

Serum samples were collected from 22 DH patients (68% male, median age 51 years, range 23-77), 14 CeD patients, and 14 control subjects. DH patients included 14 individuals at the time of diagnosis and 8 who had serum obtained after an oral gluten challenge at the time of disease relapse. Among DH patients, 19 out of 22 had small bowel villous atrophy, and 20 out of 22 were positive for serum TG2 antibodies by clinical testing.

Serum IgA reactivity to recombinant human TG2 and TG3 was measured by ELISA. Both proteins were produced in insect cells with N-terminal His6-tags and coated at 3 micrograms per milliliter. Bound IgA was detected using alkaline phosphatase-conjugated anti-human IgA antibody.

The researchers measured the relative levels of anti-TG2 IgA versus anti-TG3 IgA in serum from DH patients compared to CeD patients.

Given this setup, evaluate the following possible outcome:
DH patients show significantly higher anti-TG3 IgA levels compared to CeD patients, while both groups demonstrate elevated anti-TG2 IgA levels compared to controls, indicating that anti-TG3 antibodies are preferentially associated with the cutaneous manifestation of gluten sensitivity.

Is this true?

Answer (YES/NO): YES